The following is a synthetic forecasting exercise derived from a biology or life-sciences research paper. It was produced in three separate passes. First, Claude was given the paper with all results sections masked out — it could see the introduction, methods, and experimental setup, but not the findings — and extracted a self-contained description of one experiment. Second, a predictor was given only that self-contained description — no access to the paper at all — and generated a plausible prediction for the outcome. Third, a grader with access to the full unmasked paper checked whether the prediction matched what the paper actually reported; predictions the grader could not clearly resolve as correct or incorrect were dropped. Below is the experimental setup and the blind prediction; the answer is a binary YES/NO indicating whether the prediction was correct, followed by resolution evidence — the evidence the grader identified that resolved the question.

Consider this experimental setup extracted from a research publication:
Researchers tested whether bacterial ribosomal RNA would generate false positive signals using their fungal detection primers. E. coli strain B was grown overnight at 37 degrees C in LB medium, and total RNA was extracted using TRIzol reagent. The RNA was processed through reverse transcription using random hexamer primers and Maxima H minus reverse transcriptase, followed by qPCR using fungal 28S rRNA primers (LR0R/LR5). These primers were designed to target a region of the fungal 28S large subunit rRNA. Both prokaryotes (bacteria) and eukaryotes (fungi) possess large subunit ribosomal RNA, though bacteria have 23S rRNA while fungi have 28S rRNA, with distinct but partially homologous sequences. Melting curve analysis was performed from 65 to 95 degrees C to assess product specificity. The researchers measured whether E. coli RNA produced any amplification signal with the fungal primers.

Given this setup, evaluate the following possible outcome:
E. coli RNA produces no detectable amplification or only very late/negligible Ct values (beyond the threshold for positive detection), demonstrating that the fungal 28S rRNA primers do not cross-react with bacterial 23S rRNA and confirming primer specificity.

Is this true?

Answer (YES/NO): YES